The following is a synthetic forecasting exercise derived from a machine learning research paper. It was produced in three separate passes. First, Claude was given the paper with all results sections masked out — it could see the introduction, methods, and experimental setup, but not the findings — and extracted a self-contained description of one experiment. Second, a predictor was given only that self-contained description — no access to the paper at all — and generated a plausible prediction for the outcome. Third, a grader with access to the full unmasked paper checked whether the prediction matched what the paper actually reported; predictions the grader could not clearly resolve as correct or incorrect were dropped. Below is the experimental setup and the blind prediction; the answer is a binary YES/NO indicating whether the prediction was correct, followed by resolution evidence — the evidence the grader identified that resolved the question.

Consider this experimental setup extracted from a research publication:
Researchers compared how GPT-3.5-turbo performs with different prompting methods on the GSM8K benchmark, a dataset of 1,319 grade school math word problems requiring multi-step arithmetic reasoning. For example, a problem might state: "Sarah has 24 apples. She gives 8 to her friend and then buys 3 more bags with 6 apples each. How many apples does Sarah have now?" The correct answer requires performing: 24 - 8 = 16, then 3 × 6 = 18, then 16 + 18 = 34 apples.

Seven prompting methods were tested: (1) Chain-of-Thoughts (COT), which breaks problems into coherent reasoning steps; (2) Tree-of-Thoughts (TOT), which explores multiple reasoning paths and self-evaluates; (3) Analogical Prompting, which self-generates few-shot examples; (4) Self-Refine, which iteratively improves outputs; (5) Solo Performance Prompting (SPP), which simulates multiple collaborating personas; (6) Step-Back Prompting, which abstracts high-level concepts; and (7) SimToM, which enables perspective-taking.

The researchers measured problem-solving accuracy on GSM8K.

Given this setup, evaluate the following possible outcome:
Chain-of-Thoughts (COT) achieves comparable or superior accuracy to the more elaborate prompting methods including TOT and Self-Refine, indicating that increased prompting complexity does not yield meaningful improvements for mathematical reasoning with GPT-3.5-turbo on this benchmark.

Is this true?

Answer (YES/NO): YES